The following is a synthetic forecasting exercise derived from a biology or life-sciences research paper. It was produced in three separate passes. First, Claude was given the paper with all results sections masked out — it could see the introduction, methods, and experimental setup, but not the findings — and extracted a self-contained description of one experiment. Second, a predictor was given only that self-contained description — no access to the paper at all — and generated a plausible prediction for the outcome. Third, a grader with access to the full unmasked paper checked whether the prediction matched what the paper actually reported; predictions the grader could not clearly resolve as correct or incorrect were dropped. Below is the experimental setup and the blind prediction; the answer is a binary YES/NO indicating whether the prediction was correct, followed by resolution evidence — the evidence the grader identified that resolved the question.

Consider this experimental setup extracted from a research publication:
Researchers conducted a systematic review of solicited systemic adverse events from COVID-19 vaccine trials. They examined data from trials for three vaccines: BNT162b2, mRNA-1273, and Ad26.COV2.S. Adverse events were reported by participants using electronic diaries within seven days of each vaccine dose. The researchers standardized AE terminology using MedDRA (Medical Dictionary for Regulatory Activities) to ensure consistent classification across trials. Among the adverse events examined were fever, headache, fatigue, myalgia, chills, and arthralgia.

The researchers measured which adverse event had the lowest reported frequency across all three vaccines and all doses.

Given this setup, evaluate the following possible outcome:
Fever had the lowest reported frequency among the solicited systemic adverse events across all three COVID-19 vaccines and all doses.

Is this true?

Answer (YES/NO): YES